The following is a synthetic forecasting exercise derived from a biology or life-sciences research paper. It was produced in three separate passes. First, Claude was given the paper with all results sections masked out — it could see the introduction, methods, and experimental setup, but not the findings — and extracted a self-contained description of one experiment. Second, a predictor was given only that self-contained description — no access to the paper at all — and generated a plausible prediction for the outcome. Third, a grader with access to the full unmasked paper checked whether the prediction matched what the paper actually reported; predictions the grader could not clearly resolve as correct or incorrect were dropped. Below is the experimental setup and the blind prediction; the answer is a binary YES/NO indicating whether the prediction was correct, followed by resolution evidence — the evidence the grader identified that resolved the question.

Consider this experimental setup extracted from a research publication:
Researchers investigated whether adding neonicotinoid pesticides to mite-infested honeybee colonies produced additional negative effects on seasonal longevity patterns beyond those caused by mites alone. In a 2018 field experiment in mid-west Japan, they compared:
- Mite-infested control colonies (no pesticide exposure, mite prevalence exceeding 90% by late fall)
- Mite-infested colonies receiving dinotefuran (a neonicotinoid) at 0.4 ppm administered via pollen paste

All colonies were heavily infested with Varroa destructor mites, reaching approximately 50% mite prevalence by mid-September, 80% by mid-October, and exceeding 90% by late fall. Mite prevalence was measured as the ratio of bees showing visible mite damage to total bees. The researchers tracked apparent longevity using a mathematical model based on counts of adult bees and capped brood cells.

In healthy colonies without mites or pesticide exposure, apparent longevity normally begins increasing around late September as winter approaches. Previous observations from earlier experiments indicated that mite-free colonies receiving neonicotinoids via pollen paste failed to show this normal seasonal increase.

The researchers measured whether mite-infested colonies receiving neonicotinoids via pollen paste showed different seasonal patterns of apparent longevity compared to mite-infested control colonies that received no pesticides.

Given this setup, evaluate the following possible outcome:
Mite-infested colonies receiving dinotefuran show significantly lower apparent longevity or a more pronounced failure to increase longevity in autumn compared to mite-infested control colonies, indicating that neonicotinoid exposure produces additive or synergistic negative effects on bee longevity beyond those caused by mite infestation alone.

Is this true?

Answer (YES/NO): NO